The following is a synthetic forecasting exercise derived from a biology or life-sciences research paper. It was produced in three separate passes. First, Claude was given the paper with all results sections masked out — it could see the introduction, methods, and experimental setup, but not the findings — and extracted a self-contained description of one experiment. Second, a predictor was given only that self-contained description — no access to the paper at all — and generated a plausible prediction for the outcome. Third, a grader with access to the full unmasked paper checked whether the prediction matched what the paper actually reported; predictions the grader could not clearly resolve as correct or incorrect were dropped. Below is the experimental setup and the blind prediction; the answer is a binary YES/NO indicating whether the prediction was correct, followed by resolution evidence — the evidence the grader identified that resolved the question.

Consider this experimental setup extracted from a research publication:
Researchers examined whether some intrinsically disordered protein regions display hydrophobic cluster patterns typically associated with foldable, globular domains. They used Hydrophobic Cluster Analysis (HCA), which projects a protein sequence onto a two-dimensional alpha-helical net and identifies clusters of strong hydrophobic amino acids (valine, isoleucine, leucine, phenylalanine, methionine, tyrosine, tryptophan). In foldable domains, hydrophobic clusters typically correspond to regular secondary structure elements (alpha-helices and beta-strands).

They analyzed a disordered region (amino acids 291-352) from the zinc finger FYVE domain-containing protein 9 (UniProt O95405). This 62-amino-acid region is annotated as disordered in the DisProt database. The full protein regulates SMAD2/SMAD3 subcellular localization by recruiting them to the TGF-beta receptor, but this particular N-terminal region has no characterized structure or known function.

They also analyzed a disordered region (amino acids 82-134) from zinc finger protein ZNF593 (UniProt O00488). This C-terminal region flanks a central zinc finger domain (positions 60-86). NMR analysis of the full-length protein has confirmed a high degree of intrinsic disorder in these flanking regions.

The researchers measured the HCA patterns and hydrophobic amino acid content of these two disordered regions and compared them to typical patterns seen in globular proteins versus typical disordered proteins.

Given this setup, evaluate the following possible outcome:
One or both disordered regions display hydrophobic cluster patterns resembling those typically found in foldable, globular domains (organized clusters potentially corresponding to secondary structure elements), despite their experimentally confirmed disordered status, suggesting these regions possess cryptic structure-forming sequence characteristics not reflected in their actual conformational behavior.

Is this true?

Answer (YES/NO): YES